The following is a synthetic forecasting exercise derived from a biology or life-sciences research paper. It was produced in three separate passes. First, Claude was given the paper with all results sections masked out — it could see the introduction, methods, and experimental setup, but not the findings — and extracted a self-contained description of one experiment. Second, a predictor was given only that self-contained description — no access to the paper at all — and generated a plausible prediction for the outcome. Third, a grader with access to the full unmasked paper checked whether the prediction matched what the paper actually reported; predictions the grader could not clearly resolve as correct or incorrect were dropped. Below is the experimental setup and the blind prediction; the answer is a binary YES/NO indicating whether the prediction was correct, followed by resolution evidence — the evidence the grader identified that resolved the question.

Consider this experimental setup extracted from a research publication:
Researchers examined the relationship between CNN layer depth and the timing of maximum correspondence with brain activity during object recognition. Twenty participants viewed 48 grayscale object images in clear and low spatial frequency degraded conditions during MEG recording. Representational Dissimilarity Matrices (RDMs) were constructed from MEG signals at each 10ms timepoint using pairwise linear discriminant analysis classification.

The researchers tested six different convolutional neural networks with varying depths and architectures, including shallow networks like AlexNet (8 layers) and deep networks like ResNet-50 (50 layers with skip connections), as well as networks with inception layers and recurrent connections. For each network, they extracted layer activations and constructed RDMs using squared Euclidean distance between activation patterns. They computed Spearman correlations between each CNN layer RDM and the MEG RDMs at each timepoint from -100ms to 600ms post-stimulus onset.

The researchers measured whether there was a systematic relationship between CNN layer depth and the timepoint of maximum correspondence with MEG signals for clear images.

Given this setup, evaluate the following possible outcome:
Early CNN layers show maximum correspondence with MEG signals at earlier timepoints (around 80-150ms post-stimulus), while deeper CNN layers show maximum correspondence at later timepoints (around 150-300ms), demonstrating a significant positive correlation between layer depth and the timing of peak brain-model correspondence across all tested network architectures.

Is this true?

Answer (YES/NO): NO